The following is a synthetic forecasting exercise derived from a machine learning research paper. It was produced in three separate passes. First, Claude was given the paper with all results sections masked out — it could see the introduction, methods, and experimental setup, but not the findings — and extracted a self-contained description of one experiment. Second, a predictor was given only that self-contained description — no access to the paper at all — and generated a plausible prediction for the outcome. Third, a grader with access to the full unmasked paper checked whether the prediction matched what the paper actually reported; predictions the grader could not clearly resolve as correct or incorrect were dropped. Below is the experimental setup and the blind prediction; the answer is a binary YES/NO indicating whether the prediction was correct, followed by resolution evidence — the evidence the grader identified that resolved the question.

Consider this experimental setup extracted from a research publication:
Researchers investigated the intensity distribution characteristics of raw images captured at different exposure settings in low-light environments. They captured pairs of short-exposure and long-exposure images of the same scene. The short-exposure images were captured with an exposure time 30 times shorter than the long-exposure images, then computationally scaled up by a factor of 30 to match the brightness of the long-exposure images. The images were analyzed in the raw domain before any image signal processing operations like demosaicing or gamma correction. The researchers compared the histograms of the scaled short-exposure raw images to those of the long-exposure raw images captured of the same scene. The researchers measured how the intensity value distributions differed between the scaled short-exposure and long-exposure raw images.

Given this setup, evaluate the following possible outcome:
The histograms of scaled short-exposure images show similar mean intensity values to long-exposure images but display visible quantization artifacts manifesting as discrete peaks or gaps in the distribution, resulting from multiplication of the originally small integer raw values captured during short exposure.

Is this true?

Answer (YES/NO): YES